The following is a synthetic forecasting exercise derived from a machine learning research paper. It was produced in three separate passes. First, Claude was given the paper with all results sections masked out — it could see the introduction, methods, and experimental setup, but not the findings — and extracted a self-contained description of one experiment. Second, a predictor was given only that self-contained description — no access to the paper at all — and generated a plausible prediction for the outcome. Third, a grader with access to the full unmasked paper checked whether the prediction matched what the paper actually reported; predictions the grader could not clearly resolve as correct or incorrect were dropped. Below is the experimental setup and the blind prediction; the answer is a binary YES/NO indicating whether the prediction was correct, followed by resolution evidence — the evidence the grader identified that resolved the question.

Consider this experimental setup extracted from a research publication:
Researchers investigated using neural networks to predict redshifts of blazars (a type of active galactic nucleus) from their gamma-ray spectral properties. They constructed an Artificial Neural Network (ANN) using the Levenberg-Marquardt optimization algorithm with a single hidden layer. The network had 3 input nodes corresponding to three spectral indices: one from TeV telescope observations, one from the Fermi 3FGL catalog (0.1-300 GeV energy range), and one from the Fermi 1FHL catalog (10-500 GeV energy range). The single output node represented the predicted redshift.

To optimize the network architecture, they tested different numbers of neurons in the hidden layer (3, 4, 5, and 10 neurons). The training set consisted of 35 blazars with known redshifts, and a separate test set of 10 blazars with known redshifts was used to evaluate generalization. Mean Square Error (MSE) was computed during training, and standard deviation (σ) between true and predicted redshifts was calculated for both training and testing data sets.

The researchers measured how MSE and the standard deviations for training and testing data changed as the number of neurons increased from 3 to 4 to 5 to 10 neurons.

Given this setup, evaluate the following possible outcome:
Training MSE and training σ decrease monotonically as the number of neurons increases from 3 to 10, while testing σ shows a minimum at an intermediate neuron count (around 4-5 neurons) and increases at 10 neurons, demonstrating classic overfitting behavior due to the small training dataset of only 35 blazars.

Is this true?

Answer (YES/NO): NO